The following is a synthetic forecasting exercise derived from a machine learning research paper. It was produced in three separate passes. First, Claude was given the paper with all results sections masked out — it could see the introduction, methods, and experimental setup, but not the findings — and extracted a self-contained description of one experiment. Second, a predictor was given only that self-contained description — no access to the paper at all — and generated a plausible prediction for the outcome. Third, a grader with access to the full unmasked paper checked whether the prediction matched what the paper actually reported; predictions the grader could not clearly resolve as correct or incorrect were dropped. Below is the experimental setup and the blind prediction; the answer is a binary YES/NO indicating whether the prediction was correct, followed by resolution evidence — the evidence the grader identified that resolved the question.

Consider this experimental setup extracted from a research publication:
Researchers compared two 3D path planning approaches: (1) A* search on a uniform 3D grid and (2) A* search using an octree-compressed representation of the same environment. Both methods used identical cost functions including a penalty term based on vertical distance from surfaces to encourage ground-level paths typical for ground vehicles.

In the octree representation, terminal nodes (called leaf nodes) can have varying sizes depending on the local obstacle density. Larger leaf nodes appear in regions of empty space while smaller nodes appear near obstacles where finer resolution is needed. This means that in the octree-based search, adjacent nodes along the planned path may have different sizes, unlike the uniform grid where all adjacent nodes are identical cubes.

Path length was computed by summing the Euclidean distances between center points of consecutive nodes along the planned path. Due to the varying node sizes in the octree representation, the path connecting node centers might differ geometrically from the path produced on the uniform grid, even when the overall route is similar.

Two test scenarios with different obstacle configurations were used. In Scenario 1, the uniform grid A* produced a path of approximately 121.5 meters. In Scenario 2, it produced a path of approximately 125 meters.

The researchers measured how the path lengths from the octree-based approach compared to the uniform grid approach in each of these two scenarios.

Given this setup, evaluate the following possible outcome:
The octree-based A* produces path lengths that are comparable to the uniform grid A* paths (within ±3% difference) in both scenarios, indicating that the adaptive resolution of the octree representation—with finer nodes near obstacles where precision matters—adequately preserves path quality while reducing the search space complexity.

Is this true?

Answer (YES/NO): YES